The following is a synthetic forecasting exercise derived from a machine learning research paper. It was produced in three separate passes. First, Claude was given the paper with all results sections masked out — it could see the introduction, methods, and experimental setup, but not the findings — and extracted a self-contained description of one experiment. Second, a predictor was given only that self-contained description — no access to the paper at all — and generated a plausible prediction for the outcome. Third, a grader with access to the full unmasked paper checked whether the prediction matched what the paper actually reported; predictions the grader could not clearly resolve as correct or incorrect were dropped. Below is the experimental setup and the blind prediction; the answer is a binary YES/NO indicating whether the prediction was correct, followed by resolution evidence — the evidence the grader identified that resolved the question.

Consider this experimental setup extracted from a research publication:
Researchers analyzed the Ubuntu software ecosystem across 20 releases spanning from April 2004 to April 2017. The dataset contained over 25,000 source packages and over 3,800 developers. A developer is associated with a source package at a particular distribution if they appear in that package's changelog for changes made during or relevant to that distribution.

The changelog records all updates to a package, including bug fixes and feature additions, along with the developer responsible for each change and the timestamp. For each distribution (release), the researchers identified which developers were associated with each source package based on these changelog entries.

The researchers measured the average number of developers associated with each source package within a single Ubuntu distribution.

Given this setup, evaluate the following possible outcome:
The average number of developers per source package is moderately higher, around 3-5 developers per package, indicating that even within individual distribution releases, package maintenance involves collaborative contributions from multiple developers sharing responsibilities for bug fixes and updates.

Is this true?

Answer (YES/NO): NO